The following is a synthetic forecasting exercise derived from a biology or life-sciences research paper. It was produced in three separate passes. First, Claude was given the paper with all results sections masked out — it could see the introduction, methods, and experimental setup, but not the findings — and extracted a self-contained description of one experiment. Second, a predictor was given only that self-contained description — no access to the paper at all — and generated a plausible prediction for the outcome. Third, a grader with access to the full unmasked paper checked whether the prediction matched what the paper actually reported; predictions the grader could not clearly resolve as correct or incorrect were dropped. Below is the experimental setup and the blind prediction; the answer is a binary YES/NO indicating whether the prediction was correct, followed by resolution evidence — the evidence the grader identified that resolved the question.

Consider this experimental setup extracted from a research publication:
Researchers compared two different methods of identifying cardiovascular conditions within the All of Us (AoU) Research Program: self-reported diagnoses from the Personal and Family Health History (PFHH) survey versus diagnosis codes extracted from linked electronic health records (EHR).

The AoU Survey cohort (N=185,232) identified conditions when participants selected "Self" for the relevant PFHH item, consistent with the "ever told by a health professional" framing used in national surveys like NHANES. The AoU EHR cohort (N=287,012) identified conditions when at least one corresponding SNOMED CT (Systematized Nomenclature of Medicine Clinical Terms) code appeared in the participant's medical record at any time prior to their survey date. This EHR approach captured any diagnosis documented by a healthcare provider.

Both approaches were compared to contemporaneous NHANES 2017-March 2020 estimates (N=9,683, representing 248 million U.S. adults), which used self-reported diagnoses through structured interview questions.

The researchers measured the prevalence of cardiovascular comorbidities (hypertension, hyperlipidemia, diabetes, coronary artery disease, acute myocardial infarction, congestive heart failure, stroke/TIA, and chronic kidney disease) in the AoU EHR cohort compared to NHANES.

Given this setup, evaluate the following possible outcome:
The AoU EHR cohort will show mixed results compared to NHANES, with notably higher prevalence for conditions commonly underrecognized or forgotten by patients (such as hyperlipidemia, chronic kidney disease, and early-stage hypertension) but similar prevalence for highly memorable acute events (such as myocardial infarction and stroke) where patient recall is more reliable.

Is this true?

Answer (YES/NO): NO